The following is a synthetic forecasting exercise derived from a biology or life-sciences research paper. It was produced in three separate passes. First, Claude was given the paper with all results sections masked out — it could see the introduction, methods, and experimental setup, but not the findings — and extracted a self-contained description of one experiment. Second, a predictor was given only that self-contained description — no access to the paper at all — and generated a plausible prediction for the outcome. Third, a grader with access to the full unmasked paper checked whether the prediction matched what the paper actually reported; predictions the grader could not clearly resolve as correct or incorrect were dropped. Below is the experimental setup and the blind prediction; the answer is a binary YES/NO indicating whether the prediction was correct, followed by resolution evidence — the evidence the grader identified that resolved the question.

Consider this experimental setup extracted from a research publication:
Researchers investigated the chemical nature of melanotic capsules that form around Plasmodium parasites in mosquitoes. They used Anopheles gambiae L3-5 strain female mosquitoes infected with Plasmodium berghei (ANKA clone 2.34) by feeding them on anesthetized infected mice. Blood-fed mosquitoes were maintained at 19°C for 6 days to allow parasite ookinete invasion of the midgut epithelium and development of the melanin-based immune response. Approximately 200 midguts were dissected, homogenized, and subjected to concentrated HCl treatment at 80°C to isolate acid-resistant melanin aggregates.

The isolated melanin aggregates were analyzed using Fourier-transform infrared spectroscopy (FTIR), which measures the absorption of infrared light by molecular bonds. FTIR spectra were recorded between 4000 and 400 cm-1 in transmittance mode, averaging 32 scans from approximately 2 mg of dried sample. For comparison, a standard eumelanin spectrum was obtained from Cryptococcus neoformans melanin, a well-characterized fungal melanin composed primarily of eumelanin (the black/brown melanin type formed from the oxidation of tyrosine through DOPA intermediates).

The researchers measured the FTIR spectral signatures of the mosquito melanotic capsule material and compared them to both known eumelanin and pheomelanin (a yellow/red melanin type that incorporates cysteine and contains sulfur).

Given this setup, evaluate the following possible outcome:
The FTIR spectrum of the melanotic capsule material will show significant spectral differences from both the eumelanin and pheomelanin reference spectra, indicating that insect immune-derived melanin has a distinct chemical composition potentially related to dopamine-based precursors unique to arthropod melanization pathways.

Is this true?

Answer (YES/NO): NO